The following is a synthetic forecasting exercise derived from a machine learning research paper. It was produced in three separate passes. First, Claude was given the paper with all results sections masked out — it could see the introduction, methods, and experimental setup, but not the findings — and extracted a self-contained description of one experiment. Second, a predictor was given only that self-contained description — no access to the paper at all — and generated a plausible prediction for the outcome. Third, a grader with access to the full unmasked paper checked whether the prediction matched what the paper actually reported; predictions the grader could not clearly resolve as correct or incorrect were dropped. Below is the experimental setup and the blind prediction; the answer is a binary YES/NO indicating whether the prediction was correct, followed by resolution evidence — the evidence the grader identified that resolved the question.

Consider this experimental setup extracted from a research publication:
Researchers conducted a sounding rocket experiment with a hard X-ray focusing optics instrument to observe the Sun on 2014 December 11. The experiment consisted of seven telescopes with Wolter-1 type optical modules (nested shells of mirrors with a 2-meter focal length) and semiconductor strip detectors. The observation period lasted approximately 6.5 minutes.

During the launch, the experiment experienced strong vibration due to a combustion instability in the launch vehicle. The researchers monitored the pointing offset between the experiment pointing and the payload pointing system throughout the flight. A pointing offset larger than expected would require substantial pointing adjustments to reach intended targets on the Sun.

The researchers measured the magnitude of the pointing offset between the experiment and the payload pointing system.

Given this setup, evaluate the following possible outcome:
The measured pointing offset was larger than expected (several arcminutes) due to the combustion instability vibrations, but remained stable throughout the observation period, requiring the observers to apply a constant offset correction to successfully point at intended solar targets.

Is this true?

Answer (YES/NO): NO